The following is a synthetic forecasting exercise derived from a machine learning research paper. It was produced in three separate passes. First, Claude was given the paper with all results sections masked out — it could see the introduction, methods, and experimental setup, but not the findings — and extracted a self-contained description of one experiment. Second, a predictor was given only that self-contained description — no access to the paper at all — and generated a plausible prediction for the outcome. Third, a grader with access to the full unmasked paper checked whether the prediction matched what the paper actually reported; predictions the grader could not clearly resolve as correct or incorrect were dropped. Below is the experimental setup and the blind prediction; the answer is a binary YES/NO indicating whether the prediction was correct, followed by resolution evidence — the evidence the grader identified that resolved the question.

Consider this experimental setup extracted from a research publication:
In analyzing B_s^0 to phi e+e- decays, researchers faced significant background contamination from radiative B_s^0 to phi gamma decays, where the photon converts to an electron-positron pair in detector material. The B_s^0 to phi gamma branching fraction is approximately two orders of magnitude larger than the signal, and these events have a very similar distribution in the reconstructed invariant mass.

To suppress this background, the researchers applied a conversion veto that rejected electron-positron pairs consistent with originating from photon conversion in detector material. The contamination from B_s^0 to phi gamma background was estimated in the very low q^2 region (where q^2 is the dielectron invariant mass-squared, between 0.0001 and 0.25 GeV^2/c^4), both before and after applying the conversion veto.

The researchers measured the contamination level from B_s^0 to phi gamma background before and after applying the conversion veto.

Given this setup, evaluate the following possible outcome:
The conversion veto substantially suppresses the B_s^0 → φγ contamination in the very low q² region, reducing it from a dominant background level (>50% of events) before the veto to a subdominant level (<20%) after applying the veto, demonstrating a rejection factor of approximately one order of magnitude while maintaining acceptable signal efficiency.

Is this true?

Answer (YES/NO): NO